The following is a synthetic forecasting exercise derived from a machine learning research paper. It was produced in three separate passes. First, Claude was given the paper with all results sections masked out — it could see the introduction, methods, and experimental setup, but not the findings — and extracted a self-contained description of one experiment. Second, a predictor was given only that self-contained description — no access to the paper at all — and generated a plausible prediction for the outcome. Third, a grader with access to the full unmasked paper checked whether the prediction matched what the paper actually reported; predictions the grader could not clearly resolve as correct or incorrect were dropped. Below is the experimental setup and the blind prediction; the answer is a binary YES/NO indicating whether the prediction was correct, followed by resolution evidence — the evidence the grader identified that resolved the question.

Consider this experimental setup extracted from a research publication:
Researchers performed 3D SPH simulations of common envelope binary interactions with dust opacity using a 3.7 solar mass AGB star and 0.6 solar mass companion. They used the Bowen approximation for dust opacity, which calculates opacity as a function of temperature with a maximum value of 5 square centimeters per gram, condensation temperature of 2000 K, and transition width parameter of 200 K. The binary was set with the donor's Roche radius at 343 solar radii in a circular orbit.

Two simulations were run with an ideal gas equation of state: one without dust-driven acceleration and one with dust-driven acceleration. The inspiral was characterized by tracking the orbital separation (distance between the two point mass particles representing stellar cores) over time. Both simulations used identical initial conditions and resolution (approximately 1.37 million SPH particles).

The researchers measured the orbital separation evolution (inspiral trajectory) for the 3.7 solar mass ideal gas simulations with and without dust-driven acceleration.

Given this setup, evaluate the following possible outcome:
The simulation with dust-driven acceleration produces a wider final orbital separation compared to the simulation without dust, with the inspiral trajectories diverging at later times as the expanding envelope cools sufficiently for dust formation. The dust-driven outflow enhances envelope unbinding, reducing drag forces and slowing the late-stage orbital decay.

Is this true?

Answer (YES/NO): NO